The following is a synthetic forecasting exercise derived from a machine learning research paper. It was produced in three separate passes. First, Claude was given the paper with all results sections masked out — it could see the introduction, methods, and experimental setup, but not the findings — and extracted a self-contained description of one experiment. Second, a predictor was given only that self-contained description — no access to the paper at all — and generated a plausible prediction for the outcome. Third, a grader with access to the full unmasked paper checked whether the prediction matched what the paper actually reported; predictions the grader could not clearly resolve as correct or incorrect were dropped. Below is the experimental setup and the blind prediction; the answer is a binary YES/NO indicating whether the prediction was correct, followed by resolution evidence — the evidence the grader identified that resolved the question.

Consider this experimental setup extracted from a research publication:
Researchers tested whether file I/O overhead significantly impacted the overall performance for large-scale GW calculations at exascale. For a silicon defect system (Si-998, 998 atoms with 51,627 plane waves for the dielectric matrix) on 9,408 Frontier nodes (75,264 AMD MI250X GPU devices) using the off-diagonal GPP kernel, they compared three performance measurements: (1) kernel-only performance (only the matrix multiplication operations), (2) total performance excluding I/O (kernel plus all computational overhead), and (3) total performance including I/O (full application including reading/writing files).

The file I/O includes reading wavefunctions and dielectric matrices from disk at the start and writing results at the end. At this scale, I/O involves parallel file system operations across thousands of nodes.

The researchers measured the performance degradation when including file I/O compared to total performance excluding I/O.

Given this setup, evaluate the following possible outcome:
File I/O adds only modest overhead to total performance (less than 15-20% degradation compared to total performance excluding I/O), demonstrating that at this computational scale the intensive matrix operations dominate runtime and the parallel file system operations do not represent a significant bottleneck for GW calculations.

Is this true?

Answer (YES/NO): NO